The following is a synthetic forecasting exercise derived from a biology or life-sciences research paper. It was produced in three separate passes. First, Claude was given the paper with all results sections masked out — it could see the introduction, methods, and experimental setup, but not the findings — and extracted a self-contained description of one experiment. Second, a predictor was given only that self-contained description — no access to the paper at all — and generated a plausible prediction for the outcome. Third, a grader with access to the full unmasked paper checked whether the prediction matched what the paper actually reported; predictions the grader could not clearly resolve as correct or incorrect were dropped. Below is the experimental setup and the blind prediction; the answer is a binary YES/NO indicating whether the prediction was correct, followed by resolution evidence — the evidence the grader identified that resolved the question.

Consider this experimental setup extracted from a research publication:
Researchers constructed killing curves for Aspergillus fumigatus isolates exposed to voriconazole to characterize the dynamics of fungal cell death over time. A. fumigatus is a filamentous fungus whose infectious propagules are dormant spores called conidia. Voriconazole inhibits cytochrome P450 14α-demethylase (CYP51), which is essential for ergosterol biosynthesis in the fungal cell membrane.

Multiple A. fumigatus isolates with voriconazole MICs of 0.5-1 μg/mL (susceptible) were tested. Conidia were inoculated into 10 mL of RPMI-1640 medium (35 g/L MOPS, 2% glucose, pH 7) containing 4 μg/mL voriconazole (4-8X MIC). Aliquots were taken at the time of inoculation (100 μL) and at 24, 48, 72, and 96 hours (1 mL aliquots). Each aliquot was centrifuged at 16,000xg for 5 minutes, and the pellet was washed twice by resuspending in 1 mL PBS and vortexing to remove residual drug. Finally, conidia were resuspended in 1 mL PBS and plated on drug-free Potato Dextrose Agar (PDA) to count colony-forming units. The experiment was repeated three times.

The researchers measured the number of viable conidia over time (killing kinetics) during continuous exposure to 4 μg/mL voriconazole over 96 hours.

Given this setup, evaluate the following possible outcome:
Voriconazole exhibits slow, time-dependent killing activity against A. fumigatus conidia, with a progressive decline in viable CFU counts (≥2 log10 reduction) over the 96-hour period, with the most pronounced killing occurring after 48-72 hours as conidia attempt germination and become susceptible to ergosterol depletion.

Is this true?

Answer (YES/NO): NO